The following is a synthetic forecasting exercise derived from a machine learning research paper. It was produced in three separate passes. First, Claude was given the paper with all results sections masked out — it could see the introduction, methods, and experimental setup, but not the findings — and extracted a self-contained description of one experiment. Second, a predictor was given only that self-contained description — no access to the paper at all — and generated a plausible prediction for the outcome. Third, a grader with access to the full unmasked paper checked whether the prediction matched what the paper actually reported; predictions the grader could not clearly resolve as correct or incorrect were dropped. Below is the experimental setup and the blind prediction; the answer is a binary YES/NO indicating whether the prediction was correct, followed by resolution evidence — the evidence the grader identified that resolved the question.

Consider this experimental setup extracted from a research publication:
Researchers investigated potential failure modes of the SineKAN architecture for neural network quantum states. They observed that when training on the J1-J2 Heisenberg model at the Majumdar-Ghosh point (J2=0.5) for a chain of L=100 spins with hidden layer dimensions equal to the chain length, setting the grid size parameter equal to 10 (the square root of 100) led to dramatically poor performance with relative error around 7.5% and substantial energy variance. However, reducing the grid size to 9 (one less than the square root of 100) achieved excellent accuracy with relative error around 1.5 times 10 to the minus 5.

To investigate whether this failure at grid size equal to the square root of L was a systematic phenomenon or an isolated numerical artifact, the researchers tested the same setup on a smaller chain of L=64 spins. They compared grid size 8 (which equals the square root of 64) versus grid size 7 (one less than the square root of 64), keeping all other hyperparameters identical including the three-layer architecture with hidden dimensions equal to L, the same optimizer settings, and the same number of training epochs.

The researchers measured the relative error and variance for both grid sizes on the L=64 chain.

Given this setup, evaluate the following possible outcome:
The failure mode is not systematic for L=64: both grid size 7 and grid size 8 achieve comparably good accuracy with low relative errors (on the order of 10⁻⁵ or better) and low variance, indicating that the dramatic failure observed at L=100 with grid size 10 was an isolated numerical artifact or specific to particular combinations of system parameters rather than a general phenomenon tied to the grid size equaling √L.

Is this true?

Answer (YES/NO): NO